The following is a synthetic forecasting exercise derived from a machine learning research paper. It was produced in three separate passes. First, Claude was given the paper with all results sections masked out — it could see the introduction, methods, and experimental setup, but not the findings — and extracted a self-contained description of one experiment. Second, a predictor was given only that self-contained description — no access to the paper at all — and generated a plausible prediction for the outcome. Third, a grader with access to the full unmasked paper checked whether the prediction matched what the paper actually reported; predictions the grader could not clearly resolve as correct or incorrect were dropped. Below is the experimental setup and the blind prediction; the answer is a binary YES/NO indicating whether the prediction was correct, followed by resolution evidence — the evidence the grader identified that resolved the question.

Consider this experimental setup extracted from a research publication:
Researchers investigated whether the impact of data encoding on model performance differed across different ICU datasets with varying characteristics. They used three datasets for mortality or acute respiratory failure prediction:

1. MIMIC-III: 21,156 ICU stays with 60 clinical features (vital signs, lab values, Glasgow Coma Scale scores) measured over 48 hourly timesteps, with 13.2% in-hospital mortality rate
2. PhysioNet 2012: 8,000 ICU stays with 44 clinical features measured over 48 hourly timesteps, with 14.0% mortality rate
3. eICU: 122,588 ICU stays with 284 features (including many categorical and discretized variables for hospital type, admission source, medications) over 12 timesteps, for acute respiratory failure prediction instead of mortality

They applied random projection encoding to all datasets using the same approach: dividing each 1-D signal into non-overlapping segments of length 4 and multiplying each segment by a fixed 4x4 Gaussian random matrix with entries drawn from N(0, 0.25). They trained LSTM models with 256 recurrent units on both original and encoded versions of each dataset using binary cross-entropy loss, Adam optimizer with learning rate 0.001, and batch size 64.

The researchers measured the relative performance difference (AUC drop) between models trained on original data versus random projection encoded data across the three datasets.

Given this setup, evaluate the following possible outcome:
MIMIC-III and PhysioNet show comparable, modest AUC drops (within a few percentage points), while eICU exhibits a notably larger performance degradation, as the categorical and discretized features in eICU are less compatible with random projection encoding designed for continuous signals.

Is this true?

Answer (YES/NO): NO